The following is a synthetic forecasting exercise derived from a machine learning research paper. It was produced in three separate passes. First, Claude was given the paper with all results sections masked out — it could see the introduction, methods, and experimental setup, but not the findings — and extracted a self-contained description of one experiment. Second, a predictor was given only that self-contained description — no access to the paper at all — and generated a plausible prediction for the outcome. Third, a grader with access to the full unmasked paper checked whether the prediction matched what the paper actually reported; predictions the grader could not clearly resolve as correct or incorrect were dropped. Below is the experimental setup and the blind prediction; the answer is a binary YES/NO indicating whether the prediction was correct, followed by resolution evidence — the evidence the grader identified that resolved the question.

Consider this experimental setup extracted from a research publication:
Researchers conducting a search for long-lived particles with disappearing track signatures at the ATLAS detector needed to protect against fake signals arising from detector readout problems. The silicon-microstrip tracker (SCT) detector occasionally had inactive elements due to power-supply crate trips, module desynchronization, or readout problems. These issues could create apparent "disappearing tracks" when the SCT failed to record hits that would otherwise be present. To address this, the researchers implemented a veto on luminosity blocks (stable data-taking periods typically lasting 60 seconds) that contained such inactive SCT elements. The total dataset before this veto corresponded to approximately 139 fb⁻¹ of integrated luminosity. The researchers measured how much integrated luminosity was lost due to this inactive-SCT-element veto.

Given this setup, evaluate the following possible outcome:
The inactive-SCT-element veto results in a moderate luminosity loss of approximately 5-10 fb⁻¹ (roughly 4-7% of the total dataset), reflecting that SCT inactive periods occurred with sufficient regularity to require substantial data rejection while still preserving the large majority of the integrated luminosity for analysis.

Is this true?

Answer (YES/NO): NO